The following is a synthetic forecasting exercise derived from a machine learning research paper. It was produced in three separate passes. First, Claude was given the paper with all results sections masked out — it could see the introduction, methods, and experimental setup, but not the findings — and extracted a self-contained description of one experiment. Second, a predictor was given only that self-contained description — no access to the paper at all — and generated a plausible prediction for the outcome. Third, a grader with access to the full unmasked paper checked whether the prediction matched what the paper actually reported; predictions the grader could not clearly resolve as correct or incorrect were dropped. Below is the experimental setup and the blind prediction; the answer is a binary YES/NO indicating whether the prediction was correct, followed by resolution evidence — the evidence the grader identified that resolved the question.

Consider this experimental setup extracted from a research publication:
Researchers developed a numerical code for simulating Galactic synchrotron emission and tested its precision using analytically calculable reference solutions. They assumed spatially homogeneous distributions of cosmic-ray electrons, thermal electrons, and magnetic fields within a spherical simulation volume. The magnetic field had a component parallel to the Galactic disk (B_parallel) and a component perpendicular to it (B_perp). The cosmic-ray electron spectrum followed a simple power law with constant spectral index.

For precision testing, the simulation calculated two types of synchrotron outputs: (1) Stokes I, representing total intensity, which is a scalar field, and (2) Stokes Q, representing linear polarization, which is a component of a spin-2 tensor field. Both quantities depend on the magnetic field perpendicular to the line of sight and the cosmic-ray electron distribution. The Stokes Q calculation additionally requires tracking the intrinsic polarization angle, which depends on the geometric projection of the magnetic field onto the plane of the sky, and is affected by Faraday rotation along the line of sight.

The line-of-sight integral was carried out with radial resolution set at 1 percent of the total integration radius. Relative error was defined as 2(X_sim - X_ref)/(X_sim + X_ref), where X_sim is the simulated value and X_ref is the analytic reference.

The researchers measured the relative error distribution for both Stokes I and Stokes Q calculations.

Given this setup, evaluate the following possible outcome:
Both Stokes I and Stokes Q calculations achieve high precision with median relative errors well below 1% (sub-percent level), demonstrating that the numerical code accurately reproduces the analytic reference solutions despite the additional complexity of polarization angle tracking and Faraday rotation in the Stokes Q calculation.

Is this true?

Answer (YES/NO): NO